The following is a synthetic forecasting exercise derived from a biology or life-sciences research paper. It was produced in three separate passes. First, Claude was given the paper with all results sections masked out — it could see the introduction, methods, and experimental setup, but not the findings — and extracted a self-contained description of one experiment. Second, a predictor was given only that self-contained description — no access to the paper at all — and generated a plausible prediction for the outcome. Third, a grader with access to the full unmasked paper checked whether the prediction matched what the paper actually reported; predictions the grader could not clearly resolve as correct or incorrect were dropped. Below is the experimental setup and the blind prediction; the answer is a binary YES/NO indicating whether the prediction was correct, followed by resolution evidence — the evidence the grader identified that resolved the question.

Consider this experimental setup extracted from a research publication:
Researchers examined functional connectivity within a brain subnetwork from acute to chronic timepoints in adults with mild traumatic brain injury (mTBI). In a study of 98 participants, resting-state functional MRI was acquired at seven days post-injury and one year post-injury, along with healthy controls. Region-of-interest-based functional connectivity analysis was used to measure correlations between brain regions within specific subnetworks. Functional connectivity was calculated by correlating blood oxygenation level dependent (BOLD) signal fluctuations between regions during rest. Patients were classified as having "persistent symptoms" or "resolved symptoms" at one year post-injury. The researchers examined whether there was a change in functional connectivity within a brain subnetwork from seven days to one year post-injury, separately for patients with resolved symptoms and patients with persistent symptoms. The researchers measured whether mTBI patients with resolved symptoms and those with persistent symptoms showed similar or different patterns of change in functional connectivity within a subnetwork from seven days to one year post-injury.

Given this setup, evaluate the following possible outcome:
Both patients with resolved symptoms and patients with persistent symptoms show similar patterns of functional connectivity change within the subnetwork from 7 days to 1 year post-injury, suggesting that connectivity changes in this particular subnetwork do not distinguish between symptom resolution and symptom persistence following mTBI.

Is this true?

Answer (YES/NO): NO